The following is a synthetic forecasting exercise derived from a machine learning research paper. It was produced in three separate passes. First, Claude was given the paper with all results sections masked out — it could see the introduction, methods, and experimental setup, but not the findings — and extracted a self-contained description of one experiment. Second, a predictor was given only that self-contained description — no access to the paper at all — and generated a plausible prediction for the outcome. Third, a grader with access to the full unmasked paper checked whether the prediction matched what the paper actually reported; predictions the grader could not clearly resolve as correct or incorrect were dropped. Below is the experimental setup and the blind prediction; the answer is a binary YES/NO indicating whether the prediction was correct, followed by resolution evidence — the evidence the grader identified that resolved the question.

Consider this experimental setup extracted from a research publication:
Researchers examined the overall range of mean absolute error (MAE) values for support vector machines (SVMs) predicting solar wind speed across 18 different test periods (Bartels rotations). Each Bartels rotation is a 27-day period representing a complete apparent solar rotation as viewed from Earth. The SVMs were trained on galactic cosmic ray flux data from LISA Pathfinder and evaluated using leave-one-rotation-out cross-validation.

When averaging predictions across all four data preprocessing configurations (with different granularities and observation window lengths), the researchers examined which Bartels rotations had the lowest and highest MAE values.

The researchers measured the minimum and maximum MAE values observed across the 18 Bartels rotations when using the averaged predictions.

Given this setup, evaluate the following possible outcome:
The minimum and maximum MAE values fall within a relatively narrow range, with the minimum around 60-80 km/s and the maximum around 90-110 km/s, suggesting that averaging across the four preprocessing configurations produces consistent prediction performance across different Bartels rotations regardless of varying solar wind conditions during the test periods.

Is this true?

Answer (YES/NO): NO